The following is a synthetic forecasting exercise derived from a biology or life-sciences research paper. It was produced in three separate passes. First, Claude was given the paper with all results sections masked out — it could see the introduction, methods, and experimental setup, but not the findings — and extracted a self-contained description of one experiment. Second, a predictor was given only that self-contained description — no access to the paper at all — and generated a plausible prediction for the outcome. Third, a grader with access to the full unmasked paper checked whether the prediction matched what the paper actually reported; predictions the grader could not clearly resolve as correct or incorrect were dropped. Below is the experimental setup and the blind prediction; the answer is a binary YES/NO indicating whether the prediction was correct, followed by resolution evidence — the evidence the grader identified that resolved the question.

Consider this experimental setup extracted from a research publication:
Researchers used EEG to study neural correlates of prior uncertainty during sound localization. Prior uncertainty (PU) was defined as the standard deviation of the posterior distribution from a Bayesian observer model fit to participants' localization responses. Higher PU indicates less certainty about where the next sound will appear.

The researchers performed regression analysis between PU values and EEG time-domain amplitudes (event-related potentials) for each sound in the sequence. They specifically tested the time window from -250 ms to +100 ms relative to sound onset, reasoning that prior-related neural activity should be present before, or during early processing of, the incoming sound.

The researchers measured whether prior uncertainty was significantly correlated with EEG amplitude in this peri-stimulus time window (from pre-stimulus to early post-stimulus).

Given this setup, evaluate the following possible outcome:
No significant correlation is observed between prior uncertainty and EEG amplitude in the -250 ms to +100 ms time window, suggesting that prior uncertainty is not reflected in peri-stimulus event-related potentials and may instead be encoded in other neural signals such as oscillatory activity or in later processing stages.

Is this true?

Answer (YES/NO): NO